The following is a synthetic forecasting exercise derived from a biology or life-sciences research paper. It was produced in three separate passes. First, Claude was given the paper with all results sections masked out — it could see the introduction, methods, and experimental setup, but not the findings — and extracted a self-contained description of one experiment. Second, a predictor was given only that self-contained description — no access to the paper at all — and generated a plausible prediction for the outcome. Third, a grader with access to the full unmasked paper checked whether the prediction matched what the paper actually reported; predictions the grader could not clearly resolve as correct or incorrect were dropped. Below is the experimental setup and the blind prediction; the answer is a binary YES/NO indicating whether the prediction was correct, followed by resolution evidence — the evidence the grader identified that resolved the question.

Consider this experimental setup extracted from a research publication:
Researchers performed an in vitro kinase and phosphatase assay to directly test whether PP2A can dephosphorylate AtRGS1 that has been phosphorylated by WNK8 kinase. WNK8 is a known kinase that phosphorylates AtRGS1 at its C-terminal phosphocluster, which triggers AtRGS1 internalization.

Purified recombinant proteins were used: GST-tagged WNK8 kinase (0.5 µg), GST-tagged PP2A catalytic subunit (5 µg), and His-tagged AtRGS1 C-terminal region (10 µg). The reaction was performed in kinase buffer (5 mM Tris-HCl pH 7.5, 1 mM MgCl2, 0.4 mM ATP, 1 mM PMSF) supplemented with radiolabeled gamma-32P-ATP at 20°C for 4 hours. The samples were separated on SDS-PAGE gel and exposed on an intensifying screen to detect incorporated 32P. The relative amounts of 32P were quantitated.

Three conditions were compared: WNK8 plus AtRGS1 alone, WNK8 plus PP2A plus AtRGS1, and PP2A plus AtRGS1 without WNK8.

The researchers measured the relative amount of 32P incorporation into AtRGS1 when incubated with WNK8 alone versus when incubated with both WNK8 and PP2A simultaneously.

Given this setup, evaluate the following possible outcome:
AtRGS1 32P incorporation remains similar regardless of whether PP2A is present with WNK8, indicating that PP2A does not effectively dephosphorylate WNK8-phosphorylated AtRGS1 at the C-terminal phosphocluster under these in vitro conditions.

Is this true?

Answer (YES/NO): NO